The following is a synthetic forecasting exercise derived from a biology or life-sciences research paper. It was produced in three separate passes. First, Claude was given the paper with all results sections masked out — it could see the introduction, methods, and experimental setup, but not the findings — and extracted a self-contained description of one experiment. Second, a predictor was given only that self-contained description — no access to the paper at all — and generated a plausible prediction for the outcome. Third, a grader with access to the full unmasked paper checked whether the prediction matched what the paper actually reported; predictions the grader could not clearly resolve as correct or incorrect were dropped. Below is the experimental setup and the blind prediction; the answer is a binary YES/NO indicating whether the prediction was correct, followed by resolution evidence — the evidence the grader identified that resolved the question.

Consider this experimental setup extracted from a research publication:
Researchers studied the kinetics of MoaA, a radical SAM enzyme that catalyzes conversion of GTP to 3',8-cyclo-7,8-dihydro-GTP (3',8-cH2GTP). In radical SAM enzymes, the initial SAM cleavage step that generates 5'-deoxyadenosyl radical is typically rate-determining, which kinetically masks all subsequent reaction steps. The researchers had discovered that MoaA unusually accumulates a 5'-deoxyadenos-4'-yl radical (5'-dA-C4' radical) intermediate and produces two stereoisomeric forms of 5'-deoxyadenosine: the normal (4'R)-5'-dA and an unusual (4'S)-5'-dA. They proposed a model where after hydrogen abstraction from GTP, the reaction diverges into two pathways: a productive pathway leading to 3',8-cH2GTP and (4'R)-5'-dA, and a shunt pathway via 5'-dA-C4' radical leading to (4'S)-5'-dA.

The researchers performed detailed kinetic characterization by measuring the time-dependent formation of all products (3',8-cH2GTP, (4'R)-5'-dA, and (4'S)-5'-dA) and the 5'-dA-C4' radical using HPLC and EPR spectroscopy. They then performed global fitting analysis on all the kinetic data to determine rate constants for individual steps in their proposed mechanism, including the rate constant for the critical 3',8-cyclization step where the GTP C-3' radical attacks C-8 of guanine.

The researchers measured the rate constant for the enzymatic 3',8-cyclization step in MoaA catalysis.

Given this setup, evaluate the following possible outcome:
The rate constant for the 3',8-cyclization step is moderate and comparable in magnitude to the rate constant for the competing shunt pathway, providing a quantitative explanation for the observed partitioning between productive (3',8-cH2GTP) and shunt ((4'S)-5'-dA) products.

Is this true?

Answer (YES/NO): YES